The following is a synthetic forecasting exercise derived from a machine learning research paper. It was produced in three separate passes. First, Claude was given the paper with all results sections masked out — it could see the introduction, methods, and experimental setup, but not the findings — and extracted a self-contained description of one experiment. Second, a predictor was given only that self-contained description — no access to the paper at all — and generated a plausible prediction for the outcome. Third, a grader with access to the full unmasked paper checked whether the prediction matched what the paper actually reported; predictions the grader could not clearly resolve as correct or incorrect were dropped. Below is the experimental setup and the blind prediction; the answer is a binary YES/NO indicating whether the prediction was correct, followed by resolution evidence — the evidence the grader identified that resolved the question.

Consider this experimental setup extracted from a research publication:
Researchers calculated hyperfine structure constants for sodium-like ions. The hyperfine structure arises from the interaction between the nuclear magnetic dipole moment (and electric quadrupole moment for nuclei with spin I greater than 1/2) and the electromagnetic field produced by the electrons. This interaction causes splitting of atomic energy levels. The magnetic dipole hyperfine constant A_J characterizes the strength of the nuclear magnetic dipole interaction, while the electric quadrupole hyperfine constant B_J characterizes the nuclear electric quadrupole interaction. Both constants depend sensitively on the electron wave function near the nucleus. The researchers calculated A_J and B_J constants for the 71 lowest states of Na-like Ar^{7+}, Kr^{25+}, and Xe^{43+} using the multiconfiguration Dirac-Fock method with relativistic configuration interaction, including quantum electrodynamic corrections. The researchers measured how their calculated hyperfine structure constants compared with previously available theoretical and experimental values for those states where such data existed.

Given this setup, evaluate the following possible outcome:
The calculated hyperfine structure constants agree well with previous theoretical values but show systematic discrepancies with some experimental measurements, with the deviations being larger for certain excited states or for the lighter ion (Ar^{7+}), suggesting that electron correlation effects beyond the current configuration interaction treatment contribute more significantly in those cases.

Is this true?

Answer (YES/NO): NO